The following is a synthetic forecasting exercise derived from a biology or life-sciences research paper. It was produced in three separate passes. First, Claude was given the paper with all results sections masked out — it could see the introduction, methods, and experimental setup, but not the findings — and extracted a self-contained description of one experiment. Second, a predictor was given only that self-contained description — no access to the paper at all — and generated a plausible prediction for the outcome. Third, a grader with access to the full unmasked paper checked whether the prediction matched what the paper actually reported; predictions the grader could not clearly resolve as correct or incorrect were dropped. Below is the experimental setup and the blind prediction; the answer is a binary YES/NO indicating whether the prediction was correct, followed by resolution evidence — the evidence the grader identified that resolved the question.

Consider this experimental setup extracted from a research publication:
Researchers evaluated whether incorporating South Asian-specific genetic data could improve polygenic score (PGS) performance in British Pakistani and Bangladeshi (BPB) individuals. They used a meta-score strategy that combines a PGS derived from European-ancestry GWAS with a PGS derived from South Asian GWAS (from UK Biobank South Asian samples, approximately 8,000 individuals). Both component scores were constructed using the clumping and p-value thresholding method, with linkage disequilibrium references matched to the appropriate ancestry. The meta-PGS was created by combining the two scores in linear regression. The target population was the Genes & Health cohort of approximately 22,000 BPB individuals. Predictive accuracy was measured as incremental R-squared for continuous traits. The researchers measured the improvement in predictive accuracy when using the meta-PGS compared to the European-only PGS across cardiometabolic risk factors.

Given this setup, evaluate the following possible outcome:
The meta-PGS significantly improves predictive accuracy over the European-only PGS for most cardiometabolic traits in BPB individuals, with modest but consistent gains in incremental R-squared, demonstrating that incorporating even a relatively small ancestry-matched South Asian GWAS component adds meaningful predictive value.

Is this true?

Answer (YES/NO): NO